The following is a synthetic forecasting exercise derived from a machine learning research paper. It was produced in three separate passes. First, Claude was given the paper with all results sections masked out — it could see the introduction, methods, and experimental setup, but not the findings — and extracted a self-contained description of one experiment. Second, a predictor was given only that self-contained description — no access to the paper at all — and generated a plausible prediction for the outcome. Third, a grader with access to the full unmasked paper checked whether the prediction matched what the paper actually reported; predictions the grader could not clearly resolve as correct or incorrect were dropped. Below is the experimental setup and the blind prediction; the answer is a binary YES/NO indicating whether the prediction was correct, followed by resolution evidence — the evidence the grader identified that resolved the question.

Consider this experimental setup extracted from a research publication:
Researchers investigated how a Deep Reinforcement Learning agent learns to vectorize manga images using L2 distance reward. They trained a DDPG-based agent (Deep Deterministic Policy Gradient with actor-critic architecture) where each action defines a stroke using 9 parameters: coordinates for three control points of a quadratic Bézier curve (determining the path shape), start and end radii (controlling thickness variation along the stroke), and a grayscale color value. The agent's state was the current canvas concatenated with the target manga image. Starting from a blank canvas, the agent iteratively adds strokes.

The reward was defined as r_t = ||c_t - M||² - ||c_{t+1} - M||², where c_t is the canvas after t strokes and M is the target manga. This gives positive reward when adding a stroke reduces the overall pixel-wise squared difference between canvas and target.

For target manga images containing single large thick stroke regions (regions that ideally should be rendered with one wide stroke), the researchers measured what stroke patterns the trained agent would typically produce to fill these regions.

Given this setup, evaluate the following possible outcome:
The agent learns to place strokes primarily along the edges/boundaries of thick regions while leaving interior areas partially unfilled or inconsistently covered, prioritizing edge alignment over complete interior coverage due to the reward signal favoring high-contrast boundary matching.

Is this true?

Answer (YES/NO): NO